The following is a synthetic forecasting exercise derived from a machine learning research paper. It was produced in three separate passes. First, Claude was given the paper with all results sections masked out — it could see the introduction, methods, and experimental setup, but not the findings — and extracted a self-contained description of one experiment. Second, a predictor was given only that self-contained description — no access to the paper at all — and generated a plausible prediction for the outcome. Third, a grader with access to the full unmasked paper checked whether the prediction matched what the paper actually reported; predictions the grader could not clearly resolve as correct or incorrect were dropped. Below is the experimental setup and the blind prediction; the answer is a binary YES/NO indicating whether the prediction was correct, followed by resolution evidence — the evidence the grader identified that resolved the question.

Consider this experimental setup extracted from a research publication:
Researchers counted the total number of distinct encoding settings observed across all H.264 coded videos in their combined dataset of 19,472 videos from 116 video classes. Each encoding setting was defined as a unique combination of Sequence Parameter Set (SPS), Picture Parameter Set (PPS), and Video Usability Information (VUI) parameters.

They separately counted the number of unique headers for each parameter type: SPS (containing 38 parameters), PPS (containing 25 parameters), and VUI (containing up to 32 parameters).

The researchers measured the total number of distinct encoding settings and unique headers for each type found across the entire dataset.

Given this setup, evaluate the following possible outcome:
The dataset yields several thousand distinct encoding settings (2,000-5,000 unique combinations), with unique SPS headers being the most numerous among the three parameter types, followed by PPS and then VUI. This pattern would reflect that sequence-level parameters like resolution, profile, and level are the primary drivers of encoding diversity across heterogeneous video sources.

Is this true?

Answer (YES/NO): NO